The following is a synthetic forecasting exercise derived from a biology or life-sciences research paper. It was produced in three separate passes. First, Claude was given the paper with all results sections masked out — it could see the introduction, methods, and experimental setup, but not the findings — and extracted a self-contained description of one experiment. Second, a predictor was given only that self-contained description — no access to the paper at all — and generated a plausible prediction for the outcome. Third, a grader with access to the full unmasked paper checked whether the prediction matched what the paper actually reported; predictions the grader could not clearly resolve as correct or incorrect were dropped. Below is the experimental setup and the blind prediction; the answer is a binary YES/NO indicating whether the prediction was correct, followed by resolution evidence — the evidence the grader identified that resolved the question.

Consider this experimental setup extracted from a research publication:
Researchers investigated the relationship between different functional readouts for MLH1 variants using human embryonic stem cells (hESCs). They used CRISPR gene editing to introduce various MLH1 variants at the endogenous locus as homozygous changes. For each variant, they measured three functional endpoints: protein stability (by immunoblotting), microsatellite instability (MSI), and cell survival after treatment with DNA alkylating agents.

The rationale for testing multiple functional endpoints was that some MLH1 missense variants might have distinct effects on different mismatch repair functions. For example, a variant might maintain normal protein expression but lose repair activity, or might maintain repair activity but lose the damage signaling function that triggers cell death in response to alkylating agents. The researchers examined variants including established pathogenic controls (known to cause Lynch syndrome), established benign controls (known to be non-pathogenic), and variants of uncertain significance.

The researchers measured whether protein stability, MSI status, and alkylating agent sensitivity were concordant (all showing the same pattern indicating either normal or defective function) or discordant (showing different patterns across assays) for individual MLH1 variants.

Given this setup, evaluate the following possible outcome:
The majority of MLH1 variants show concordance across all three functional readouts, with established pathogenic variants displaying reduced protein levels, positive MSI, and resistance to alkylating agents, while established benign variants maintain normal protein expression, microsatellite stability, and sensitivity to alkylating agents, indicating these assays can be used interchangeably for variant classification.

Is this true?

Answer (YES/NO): NO